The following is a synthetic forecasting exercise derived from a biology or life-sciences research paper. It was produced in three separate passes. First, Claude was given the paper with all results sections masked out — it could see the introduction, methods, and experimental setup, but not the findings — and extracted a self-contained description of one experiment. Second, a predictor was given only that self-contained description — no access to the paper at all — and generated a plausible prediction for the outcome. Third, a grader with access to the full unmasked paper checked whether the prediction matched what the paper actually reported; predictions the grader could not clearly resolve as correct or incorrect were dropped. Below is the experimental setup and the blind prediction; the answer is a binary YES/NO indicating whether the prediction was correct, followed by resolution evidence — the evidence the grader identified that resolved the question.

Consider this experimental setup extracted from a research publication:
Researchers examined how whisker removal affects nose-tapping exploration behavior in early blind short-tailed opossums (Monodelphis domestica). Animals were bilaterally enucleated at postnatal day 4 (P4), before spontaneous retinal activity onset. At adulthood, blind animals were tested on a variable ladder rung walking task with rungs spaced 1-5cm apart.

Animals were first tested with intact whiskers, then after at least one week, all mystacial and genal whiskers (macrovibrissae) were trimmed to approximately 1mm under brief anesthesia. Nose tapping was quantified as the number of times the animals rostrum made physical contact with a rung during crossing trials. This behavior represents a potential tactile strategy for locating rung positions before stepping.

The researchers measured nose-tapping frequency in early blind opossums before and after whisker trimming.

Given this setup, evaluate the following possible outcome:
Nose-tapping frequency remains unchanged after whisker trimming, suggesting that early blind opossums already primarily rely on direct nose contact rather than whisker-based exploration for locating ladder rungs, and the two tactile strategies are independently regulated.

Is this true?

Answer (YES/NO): NO